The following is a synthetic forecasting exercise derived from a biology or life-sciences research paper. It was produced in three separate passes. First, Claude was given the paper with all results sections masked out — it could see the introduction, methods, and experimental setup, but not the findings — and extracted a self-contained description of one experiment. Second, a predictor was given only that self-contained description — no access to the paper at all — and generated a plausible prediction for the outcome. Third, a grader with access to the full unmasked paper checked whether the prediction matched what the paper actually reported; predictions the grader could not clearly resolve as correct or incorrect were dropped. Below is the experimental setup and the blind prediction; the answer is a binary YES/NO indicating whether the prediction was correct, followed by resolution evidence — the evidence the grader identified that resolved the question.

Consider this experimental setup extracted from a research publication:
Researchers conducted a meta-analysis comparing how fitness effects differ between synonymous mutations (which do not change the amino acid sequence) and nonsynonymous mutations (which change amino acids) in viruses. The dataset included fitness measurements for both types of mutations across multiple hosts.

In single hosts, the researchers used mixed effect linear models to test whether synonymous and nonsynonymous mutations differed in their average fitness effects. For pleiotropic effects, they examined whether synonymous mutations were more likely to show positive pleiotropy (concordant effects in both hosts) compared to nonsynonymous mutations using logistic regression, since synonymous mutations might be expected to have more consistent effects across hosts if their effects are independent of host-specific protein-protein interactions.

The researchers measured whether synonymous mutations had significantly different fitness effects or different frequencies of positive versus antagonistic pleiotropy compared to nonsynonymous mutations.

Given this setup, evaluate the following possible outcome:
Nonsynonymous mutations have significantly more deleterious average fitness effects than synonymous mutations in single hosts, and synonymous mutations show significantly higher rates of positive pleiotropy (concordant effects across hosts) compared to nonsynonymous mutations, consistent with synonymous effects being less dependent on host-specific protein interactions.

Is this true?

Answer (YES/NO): NO